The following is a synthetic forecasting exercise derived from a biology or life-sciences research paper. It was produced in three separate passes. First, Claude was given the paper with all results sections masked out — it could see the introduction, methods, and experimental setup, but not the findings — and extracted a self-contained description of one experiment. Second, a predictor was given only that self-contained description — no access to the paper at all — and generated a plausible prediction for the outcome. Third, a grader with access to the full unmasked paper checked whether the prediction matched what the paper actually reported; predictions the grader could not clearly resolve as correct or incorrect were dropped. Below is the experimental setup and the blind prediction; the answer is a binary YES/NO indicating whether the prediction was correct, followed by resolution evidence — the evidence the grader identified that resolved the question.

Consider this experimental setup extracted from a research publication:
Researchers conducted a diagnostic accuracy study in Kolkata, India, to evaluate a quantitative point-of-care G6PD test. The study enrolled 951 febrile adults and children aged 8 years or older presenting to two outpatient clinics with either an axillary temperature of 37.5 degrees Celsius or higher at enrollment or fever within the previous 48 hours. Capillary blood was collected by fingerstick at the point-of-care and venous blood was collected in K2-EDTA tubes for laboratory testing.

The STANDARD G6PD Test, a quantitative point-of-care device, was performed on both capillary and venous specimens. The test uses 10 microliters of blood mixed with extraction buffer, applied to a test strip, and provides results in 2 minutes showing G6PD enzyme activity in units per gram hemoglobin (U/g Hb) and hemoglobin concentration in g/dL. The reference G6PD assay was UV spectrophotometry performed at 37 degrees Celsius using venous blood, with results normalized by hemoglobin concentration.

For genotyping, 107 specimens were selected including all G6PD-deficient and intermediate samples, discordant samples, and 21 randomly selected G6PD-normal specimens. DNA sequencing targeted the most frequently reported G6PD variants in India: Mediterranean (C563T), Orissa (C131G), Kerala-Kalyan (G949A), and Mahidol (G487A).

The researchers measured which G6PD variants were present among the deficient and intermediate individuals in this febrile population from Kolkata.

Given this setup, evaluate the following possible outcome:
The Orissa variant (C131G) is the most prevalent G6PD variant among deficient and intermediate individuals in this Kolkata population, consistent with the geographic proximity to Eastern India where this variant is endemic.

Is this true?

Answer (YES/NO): YES